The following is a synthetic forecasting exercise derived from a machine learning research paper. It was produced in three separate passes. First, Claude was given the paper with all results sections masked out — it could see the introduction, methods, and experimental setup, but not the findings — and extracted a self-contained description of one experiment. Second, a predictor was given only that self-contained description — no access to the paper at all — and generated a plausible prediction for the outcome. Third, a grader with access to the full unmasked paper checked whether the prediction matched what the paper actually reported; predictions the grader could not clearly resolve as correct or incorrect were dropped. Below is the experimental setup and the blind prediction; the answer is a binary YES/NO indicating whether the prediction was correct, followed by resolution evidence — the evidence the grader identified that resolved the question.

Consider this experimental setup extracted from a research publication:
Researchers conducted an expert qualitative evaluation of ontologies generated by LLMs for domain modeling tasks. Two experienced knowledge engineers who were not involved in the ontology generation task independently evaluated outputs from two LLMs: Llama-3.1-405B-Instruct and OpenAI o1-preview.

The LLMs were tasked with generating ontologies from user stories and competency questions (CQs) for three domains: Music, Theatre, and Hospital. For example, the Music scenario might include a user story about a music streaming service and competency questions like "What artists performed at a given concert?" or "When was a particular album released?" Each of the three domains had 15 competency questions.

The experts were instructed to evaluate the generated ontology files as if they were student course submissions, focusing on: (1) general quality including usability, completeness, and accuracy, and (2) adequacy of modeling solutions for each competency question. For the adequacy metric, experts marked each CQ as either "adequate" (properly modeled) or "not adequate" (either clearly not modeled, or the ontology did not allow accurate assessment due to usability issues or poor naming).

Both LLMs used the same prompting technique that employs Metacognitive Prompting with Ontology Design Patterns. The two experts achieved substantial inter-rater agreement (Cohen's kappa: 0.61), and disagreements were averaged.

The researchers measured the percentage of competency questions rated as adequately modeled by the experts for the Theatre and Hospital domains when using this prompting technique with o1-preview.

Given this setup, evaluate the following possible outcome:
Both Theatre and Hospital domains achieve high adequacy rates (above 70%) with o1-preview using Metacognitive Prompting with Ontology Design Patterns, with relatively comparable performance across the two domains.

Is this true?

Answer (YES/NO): YES